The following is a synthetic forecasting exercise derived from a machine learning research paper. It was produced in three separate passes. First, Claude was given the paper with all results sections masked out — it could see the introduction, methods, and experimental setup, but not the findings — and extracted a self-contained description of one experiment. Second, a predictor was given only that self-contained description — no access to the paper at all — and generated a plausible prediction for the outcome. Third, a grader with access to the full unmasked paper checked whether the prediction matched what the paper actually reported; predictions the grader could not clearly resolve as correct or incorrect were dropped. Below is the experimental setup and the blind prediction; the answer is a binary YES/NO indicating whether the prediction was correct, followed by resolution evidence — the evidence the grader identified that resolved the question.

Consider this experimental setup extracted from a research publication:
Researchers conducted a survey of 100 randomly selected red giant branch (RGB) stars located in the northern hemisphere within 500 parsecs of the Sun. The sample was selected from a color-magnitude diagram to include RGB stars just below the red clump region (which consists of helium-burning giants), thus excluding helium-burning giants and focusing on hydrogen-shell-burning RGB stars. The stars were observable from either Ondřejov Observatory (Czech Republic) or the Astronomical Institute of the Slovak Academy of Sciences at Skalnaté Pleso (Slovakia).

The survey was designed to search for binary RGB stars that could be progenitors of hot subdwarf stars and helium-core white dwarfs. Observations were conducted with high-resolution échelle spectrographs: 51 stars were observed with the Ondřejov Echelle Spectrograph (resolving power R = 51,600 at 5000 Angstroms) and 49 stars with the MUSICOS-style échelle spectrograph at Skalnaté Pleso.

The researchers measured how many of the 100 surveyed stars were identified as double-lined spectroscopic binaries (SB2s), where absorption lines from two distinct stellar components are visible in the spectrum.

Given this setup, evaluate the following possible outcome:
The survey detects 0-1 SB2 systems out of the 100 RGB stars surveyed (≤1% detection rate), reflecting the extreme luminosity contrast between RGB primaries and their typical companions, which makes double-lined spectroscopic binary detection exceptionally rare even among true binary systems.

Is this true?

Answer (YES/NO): YES